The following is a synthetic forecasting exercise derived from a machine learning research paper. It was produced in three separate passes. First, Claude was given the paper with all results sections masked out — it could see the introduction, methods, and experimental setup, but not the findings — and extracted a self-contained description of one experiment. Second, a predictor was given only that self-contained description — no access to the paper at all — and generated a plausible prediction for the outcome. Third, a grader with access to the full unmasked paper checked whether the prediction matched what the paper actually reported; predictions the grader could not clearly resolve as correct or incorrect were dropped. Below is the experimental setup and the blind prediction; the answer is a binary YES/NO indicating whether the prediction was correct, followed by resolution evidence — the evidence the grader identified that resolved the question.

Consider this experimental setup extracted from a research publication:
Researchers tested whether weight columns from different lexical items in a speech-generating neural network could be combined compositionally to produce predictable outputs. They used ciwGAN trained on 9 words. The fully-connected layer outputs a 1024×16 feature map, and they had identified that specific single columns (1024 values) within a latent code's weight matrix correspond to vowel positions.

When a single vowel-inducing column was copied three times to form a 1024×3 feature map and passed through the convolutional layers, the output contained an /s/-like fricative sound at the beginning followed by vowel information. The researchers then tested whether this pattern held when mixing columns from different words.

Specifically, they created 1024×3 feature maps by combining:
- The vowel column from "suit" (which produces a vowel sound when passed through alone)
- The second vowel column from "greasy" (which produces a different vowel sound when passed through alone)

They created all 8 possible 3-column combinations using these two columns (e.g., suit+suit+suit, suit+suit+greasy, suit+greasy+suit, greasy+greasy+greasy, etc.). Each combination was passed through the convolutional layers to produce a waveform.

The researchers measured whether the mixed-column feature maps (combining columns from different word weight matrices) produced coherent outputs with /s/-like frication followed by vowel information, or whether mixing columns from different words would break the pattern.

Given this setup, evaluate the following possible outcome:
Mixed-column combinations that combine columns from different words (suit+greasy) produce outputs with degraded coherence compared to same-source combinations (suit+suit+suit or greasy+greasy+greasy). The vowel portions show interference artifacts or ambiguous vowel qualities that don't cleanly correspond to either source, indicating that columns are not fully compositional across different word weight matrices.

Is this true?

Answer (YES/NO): NO